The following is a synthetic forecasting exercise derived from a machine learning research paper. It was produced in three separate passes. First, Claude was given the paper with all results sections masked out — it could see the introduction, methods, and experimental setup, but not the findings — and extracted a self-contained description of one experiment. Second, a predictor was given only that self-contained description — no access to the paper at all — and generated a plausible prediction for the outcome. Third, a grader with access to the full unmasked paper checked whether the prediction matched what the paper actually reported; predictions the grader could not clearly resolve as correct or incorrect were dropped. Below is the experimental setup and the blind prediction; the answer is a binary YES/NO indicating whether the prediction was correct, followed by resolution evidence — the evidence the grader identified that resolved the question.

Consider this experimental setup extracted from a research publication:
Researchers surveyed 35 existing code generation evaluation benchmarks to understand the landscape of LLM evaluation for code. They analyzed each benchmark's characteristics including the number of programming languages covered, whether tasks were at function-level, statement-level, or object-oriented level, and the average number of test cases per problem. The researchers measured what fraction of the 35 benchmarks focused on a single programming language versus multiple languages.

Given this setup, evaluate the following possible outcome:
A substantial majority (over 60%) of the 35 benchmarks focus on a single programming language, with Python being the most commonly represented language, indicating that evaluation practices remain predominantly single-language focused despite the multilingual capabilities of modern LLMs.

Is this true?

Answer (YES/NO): YES